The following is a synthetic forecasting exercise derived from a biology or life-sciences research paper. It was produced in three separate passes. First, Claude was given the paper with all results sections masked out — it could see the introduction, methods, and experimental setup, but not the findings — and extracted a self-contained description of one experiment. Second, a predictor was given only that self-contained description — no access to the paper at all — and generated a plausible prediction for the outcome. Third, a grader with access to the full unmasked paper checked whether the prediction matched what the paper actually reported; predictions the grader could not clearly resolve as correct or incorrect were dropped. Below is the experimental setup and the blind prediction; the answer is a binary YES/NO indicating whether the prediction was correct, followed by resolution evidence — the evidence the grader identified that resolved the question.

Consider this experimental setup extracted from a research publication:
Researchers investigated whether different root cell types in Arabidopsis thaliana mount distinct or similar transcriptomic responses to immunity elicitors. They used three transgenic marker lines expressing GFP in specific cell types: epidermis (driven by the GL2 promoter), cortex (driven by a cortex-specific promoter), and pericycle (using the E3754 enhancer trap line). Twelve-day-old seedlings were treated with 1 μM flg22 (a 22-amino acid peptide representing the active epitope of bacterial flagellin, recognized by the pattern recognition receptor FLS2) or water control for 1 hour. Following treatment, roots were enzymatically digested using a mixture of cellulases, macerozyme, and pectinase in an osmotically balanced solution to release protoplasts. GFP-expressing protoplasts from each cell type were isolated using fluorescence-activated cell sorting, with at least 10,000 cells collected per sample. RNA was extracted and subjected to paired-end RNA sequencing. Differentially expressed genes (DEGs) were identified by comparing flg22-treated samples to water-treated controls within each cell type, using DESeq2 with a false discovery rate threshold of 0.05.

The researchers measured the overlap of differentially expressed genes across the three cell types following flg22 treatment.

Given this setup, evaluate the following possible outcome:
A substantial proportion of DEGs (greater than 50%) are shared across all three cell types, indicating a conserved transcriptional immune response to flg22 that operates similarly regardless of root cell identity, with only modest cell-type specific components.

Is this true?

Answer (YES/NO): NO